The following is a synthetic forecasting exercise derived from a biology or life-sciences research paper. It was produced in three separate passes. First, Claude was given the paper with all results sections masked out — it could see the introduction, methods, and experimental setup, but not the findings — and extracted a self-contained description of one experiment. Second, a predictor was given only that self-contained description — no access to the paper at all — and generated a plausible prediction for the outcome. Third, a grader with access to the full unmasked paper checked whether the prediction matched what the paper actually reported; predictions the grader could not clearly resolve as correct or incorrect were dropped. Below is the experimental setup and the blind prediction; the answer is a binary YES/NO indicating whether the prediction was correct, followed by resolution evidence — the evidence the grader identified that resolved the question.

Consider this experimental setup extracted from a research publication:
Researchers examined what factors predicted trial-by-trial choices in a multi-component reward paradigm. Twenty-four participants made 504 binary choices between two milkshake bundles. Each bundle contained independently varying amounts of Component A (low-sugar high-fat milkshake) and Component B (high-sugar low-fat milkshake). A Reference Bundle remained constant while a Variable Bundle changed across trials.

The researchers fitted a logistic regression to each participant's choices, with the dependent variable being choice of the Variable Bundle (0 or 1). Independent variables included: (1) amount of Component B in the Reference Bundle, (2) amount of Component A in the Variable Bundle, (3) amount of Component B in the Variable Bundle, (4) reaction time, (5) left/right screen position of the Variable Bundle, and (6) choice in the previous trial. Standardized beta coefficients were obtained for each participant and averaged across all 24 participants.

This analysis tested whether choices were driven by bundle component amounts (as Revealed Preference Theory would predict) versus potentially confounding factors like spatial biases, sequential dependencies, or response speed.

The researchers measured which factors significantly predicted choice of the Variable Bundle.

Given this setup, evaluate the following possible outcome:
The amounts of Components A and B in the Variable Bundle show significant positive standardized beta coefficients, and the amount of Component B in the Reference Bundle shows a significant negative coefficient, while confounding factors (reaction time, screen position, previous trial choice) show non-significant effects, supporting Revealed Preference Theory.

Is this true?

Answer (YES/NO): YES